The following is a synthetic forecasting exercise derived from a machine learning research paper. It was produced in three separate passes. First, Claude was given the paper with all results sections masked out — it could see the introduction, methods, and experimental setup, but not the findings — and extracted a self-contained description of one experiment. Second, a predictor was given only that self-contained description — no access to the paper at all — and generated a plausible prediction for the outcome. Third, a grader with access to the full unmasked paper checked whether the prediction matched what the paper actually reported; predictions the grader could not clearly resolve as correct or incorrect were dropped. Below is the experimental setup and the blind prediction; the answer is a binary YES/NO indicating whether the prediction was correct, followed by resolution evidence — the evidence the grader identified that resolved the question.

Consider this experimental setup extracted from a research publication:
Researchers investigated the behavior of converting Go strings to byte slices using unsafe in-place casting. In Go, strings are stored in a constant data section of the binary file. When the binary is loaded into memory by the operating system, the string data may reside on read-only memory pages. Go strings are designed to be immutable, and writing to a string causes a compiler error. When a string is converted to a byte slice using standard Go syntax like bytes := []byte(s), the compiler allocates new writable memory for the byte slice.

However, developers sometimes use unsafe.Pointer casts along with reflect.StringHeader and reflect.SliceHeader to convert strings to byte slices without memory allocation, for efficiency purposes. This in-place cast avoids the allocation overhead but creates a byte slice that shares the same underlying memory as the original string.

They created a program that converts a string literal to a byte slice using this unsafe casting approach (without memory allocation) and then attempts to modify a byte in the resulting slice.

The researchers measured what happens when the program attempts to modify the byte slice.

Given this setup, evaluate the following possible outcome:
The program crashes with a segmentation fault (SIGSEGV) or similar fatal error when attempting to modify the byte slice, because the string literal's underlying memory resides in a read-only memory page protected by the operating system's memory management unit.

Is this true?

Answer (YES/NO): YES